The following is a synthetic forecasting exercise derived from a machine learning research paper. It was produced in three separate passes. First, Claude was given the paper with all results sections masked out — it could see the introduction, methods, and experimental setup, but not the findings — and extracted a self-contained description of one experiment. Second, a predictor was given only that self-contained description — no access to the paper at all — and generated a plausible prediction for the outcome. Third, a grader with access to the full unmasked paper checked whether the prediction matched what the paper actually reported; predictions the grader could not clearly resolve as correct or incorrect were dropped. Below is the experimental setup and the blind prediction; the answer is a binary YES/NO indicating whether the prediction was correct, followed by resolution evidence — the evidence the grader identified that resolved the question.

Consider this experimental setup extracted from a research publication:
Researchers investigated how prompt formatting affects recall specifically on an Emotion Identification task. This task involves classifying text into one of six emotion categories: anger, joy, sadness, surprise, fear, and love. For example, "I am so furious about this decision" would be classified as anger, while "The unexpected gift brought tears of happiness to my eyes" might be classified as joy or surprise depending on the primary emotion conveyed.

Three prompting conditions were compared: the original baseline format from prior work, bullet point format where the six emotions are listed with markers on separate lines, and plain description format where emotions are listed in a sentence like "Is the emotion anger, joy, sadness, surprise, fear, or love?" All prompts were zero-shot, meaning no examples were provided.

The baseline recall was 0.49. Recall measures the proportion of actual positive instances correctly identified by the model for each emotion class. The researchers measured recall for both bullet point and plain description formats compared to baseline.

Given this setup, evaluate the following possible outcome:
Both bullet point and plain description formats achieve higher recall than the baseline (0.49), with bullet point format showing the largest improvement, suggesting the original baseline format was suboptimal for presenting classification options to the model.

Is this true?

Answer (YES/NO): NO